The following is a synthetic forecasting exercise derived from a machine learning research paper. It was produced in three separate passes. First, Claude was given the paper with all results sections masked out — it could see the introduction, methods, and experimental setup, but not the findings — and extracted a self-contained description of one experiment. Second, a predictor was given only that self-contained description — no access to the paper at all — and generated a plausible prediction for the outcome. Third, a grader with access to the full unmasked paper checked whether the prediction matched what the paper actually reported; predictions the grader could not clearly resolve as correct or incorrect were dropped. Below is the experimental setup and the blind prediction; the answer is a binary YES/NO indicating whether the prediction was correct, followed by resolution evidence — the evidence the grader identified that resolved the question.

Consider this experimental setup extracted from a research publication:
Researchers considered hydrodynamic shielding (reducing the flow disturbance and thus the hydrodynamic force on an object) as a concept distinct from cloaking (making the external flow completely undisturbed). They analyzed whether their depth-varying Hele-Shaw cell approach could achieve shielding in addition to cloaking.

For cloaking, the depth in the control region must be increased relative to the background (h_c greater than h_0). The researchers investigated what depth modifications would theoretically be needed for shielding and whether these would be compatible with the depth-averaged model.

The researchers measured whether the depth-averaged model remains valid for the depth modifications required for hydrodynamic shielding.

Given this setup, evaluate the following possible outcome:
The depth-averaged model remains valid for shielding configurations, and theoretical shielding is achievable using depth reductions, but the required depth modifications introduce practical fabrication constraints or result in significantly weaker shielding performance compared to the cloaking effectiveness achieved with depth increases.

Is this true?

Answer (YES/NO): NO